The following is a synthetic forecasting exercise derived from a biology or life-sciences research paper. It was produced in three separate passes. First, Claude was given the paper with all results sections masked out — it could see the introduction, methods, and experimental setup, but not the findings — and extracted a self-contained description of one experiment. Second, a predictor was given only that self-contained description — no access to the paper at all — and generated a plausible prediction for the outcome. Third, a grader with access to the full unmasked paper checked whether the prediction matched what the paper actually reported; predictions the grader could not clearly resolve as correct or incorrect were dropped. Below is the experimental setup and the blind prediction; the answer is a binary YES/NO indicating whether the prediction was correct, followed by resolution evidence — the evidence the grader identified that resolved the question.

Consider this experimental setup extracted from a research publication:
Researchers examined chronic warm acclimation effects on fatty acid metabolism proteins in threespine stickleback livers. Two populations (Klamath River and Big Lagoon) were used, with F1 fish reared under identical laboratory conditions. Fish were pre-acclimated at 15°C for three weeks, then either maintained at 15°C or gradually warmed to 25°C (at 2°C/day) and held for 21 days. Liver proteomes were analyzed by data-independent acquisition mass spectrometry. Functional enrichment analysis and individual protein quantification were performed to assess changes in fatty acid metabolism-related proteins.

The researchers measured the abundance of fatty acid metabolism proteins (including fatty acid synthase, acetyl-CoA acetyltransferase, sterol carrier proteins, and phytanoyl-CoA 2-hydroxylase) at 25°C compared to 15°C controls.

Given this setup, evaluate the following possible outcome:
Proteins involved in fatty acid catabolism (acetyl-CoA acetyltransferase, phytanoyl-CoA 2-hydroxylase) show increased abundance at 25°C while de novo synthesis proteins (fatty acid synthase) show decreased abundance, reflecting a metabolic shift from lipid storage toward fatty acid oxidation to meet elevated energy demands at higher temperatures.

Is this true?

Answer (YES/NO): NO